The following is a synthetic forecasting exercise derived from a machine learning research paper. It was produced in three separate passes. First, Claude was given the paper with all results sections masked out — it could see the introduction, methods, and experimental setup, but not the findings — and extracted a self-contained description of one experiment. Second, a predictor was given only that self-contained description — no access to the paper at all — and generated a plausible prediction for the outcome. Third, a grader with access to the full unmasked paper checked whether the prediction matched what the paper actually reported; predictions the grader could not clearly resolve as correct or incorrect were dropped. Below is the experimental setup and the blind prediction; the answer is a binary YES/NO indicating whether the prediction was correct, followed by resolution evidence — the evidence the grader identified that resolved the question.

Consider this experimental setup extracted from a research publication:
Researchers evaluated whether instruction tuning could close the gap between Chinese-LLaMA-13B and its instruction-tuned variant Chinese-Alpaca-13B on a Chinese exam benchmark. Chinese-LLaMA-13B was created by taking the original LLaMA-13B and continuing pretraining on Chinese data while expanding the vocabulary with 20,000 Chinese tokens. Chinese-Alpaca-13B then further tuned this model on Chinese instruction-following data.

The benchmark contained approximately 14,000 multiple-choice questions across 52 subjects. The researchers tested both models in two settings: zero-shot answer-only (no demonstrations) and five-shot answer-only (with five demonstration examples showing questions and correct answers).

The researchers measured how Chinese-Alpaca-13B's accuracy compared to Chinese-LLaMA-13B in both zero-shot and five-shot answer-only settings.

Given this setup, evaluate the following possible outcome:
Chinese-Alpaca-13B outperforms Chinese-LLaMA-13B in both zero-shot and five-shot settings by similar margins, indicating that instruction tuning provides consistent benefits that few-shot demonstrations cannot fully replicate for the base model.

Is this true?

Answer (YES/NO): NO